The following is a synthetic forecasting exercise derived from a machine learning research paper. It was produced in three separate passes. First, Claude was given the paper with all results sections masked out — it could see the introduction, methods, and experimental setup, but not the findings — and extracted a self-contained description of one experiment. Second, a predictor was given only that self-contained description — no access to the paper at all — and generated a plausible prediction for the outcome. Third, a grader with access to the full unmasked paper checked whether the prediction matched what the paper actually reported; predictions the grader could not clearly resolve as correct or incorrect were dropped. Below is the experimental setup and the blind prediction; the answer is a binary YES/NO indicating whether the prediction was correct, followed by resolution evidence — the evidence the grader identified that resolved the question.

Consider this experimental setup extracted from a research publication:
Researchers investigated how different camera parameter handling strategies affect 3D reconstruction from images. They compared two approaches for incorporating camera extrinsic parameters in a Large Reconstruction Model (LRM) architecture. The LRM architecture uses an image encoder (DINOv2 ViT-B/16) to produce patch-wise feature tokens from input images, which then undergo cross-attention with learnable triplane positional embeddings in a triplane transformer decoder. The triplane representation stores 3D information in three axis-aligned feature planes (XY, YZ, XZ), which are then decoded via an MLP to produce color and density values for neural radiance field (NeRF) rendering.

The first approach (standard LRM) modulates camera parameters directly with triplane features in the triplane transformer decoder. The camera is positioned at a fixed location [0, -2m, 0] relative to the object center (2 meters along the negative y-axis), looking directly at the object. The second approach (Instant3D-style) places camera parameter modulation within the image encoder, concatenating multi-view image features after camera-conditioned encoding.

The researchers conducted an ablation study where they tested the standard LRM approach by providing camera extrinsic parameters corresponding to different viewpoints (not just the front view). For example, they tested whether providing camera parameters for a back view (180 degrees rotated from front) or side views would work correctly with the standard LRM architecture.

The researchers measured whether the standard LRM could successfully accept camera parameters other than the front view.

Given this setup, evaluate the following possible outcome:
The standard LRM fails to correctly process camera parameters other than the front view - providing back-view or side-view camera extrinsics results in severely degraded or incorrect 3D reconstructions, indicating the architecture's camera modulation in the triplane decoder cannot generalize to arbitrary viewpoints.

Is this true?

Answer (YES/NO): YES